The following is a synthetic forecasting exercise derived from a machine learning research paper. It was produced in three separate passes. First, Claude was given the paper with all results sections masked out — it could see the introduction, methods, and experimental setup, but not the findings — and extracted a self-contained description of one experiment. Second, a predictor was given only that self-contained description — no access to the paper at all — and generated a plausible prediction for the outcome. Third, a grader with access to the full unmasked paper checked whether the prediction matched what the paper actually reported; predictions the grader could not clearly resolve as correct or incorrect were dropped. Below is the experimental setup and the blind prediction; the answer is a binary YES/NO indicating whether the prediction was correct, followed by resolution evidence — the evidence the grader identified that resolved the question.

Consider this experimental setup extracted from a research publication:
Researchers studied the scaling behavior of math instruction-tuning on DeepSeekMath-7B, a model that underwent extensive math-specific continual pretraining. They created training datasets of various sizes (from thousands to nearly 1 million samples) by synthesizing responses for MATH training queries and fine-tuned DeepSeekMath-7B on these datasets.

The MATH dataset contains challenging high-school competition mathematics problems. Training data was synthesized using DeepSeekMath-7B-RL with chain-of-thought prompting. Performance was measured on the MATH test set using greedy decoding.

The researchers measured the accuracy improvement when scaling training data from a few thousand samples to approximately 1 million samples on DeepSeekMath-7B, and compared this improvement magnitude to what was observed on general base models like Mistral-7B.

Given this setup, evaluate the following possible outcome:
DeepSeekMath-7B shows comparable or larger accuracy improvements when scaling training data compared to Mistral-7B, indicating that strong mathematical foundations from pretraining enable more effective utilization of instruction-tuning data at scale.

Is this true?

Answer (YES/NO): NO